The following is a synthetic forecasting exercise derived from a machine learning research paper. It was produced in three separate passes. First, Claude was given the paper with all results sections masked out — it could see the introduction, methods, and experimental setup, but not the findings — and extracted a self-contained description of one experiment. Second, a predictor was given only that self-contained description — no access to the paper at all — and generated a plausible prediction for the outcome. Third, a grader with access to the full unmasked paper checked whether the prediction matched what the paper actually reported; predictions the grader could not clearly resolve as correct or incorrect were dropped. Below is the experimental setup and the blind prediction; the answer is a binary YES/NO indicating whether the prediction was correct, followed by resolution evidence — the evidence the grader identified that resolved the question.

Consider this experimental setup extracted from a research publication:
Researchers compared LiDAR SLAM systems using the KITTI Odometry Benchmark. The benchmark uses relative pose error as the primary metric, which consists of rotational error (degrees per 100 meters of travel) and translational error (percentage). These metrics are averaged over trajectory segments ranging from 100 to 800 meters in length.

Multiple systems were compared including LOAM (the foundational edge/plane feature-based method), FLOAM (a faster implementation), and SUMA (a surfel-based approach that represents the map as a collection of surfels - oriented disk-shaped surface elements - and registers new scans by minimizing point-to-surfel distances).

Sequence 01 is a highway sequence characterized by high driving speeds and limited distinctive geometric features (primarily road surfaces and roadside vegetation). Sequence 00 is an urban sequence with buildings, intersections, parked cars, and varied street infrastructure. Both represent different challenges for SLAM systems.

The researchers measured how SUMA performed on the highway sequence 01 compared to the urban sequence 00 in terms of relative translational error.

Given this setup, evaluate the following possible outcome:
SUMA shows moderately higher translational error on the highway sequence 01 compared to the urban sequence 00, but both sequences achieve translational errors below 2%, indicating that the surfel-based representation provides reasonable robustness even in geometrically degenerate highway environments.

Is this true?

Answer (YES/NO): NO